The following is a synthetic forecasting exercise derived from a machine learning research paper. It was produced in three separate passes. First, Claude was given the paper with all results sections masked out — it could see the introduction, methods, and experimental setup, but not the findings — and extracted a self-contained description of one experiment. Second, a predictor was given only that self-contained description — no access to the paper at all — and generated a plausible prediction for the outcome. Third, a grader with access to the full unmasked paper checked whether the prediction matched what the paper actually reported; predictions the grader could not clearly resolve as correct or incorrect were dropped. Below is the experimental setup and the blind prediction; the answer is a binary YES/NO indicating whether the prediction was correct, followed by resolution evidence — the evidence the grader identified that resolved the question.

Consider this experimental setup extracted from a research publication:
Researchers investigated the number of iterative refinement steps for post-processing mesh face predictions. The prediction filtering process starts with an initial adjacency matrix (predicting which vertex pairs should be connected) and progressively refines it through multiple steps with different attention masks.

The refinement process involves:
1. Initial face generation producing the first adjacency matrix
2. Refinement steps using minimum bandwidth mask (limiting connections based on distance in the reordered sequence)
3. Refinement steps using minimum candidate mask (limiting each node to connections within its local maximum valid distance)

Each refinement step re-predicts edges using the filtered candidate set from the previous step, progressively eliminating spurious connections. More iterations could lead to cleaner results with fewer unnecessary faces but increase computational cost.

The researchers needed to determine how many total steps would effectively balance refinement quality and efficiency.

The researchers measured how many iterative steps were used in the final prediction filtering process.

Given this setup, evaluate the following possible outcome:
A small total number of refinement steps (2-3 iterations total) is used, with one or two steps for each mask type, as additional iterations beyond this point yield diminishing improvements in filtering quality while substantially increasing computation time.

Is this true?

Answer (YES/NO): NO